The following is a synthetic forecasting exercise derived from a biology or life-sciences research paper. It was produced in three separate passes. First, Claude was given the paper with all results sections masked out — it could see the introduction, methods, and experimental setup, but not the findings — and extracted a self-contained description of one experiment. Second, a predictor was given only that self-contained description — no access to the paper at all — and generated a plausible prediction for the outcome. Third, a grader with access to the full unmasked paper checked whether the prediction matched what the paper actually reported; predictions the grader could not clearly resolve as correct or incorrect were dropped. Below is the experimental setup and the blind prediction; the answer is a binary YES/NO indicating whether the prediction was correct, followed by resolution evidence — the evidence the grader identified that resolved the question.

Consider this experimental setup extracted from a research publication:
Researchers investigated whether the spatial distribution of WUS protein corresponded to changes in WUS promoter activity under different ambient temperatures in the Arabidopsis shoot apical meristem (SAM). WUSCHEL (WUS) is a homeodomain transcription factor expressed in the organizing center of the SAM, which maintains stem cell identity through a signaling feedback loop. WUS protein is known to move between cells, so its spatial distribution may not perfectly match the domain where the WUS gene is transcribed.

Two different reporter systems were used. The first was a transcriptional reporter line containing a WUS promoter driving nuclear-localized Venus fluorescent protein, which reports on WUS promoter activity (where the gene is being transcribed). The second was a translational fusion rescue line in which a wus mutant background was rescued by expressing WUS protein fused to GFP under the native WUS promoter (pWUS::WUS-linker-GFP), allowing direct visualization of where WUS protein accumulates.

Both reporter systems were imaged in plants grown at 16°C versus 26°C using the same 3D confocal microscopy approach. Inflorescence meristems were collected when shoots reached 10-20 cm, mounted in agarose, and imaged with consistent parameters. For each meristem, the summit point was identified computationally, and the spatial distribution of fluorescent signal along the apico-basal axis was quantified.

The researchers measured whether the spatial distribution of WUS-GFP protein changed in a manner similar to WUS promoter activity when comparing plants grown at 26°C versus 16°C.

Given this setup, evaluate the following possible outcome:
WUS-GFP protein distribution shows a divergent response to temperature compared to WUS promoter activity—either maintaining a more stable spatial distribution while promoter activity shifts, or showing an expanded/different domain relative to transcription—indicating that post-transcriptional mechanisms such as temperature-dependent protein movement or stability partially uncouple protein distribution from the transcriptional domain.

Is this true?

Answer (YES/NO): NO